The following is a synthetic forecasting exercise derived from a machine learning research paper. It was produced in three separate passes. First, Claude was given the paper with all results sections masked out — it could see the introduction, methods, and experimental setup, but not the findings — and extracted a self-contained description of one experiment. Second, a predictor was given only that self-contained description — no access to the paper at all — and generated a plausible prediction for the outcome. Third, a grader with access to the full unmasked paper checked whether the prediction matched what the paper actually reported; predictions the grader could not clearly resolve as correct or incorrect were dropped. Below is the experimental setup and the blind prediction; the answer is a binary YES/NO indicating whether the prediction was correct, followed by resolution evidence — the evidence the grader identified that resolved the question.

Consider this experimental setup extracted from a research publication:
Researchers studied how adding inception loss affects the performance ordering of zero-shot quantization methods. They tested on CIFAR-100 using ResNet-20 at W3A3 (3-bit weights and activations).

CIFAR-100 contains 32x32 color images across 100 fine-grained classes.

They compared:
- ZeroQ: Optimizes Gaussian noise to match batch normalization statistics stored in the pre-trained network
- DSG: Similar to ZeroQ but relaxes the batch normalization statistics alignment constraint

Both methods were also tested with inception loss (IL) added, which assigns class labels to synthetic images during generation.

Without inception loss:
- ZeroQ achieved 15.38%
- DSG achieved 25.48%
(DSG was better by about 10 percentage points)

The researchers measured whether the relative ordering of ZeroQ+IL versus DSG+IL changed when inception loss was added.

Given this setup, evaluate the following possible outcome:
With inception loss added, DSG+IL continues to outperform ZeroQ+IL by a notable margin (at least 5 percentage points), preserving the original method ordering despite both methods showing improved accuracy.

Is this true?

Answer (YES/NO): YES